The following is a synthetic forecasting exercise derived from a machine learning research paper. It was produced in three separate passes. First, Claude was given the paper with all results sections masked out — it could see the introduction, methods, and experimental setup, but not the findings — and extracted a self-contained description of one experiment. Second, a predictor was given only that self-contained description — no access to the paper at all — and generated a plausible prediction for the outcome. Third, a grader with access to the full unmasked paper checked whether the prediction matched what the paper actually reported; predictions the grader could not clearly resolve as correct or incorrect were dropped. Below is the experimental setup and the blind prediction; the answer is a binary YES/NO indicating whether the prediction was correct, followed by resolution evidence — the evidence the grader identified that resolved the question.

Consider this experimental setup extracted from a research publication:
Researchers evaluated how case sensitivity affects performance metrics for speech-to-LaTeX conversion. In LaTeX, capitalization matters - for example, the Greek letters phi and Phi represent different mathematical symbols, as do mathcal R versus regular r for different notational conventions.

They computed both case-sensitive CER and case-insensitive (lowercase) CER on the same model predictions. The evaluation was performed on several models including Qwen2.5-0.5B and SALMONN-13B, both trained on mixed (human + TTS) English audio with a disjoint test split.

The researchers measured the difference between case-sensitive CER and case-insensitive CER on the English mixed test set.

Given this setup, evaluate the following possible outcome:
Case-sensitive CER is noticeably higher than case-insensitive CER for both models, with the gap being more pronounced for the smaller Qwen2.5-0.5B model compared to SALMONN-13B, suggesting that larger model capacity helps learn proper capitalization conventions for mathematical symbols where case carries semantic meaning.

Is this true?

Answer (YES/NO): NO